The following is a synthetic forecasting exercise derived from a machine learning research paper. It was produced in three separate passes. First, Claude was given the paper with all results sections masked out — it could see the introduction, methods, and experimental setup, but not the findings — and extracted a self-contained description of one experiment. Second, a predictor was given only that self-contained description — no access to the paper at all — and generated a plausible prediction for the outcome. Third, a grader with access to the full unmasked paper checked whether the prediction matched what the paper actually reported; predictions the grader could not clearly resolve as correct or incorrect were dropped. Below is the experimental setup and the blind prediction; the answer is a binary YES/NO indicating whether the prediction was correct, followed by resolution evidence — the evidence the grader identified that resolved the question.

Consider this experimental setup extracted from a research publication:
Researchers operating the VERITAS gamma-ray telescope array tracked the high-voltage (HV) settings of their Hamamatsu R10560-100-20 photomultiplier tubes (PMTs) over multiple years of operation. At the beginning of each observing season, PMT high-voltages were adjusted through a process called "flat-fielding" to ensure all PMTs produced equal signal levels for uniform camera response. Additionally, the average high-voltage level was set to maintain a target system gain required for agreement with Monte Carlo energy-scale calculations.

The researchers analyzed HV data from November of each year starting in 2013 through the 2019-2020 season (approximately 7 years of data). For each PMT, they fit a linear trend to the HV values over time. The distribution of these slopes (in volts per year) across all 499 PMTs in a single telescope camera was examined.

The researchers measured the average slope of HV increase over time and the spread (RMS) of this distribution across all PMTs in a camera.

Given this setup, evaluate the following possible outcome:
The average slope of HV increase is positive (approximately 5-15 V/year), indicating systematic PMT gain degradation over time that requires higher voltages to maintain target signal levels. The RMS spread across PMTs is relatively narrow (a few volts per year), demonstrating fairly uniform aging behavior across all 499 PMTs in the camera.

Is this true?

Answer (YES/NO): NO